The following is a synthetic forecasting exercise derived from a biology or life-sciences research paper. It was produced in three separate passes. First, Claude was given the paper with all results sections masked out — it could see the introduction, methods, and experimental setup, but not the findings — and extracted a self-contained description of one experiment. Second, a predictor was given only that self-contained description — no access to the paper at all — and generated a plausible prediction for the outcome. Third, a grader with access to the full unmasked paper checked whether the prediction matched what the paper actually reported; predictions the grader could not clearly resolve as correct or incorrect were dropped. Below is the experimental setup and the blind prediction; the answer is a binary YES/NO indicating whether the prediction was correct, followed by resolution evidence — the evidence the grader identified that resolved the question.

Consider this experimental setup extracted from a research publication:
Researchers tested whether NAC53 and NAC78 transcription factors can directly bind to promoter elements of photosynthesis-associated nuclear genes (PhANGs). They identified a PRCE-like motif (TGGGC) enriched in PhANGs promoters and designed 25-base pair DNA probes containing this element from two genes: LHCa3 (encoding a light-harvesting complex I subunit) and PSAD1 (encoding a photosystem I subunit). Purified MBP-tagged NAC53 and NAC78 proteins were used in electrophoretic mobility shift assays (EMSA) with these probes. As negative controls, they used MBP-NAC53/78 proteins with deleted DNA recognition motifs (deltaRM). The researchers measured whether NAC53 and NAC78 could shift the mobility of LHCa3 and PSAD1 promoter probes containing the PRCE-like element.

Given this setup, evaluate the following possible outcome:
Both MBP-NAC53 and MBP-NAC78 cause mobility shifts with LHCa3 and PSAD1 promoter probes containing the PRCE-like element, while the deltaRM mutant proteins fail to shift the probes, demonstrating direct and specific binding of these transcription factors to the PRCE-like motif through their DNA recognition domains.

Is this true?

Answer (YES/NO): YES